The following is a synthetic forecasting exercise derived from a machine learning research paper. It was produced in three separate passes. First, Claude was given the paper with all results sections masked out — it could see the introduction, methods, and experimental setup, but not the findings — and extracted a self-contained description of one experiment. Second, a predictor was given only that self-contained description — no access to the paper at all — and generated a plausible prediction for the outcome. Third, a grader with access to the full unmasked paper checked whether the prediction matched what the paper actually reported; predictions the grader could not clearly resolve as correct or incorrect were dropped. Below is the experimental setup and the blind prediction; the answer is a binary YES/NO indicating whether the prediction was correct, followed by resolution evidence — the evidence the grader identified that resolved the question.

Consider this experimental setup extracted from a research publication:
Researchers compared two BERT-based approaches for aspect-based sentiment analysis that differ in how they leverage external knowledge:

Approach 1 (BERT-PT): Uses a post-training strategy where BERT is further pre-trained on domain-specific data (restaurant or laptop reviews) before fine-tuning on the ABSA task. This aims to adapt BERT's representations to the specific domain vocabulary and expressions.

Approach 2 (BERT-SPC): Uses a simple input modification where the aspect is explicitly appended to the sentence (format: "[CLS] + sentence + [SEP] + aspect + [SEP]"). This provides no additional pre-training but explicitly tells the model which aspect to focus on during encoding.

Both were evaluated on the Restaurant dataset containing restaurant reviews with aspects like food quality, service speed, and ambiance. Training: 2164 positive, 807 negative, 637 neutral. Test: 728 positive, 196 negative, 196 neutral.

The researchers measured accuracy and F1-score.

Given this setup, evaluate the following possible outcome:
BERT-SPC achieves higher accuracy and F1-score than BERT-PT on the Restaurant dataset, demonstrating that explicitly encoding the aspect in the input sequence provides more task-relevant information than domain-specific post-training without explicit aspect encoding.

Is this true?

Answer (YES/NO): NO